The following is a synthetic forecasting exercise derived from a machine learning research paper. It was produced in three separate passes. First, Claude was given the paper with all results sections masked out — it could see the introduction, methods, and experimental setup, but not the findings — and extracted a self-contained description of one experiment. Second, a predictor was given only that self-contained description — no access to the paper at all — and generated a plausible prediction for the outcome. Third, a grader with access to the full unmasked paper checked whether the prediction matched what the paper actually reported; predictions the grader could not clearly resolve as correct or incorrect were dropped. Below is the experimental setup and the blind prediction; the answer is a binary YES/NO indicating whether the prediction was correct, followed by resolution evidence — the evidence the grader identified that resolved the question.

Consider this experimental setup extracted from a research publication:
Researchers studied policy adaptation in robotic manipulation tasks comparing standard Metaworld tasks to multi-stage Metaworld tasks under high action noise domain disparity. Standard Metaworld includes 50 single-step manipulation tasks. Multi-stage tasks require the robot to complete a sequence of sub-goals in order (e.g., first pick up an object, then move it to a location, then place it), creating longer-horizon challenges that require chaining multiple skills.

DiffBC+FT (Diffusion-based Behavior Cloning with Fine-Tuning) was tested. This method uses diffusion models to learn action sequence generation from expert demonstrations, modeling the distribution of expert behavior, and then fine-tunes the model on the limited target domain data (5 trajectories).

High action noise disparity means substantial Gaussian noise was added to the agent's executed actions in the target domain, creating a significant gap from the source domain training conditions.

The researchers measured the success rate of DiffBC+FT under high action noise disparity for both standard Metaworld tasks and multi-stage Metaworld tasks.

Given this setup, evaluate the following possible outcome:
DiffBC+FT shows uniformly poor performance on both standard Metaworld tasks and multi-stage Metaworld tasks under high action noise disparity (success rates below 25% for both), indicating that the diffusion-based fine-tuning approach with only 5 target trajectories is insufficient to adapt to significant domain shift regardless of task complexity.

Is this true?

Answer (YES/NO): NO